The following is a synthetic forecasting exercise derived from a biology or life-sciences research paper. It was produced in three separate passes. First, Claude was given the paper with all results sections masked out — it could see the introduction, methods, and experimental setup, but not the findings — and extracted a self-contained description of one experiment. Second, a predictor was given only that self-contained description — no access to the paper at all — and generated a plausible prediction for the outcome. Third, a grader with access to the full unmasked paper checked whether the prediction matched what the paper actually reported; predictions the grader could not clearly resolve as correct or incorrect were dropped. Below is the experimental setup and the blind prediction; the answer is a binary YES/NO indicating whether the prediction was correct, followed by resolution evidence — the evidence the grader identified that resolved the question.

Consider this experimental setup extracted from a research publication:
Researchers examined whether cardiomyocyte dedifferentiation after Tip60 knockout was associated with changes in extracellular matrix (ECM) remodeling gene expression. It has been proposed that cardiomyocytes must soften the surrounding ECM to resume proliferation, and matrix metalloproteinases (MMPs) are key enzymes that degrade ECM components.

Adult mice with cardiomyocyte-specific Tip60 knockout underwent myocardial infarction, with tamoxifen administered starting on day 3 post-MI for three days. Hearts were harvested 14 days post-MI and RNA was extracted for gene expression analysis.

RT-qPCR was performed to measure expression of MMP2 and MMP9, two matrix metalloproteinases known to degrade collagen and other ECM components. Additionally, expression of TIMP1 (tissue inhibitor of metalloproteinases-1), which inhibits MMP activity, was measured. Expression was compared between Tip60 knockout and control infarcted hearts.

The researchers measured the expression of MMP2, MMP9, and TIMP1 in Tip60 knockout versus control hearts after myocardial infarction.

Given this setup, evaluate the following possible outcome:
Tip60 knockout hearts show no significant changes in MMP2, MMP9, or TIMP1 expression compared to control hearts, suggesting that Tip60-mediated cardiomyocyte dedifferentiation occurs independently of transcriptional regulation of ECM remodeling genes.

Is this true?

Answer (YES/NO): NO